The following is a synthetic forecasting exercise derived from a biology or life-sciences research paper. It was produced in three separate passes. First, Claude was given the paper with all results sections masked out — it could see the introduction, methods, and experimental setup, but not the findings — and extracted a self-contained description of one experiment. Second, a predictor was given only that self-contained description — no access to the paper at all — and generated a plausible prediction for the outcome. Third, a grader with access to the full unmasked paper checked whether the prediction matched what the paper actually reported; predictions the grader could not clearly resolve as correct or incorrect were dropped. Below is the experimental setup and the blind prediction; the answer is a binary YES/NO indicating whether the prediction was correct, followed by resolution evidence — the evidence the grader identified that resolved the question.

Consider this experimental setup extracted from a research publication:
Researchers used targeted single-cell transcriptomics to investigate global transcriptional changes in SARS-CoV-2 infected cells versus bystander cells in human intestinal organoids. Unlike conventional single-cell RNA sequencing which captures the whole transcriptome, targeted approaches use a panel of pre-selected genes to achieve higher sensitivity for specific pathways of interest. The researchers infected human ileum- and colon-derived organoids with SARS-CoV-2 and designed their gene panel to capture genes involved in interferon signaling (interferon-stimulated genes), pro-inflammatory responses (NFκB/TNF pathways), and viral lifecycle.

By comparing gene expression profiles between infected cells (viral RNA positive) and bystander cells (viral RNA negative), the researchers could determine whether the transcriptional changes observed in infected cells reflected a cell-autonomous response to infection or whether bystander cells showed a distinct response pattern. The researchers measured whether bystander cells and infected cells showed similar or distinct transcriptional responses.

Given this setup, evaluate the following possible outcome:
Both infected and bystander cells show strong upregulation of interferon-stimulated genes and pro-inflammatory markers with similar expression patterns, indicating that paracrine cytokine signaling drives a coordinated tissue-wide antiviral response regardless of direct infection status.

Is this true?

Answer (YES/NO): NO